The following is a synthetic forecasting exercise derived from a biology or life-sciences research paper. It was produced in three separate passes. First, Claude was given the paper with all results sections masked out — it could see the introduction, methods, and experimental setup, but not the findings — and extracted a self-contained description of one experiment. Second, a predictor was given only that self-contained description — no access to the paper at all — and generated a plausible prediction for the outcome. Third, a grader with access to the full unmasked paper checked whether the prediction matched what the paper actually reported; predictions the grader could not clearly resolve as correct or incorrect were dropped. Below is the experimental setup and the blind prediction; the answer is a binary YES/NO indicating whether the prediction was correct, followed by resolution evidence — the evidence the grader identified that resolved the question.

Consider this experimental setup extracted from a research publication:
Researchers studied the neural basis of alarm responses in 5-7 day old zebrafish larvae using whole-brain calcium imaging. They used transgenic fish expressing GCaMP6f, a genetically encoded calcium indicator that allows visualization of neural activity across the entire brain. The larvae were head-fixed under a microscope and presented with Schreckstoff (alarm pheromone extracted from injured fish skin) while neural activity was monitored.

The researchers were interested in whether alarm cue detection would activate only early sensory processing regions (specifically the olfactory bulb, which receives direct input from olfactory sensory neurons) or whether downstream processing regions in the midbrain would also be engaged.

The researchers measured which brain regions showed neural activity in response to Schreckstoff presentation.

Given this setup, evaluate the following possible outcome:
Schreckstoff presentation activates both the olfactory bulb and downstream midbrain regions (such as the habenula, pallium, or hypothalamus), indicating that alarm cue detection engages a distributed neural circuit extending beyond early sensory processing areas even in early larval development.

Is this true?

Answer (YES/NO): YES